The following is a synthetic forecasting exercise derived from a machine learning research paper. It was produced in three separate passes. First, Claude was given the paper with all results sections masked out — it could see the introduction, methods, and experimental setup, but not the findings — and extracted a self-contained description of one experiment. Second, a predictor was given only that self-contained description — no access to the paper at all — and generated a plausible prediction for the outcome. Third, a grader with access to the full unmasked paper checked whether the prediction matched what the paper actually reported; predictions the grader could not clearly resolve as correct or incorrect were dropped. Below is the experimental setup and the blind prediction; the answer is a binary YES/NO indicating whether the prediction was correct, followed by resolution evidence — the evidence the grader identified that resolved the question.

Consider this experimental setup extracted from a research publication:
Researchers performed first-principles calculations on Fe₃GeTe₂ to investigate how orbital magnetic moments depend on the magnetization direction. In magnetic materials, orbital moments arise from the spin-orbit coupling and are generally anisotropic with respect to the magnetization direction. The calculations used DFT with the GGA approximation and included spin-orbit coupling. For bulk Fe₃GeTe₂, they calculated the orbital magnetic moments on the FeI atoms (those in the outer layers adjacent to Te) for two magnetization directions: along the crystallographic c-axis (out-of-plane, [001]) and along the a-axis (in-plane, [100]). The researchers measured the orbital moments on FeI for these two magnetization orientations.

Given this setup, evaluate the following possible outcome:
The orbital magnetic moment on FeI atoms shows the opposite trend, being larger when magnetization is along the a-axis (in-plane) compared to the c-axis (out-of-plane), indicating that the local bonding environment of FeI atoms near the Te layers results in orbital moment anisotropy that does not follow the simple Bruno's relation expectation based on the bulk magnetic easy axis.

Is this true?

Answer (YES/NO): YES